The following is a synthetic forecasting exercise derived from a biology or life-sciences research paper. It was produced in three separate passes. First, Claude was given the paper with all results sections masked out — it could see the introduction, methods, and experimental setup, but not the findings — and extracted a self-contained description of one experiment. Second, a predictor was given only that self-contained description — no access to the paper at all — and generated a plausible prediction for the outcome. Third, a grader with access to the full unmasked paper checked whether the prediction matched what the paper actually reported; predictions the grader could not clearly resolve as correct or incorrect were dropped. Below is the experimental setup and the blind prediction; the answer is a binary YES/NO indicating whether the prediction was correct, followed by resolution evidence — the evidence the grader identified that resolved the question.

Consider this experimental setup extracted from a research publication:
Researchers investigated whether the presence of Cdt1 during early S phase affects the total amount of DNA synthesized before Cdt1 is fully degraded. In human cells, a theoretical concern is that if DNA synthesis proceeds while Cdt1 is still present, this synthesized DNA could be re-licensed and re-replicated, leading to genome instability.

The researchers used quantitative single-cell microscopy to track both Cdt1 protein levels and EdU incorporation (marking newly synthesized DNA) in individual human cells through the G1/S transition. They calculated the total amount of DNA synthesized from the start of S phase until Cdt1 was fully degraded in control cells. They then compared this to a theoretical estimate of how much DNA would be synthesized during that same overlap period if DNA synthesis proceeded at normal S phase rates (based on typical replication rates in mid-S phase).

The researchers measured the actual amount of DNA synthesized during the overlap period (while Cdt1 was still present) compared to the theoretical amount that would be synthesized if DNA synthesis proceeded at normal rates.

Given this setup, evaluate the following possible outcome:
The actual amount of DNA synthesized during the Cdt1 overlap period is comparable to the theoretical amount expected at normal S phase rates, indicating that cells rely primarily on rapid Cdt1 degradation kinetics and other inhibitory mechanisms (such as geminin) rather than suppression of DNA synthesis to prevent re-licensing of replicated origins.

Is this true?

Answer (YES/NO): NO